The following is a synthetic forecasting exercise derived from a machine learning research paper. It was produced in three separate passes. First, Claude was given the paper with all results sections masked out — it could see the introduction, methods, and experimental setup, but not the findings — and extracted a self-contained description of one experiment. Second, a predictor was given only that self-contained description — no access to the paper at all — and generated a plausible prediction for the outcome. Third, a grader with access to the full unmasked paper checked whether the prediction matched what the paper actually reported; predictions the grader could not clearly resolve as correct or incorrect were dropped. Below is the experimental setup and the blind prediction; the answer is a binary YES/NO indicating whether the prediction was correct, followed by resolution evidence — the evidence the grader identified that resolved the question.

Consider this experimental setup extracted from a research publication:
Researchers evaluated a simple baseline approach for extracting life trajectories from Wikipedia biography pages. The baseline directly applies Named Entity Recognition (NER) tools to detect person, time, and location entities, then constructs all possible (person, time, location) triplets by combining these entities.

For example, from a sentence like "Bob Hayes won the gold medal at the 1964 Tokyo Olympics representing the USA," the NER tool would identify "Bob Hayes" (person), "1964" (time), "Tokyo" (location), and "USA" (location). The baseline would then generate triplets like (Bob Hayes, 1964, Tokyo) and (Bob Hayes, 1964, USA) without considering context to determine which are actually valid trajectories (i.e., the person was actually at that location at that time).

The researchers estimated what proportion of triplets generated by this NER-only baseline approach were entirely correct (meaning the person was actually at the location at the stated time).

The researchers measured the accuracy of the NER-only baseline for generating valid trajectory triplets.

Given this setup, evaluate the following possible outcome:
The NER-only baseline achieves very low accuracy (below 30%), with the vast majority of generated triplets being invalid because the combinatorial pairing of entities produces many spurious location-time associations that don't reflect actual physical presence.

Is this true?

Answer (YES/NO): NO